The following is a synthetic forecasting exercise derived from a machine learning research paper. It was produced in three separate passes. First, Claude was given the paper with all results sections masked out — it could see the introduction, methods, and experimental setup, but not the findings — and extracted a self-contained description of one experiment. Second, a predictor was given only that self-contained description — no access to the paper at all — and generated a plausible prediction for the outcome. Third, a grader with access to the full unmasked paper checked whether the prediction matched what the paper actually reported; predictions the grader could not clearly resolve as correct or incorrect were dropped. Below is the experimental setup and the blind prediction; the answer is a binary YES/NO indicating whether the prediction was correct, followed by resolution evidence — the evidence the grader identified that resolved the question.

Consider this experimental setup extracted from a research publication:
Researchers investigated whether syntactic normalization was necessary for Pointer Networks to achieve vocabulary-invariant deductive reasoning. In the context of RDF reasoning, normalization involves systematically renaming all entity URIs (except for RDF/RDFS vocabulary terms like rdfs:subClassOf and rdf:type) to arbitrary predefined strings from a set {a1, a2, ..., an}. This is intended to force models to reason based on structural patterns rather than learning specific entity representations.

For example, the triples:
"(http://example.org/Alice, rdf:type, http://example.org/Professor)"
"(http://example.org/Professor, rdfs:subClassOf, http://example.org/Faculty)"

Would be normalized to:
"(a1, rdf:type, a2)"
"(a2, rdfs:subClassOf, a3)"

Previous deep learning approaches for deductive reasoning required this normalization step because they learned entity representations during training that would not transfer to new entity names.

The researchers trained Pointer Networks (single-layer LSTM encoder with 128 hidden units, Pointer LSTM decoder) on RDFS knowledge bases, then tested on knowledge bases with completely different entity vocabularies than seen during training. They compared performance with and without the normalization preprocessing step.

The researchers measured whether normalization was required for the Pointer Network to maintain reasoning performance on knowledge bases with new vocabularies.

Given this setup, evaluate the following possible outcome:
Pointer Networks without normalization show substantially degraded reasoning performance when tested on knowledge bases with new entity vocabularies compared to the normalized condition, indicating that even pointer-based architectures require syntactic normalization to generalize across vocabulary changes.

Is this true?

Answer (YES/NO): NO